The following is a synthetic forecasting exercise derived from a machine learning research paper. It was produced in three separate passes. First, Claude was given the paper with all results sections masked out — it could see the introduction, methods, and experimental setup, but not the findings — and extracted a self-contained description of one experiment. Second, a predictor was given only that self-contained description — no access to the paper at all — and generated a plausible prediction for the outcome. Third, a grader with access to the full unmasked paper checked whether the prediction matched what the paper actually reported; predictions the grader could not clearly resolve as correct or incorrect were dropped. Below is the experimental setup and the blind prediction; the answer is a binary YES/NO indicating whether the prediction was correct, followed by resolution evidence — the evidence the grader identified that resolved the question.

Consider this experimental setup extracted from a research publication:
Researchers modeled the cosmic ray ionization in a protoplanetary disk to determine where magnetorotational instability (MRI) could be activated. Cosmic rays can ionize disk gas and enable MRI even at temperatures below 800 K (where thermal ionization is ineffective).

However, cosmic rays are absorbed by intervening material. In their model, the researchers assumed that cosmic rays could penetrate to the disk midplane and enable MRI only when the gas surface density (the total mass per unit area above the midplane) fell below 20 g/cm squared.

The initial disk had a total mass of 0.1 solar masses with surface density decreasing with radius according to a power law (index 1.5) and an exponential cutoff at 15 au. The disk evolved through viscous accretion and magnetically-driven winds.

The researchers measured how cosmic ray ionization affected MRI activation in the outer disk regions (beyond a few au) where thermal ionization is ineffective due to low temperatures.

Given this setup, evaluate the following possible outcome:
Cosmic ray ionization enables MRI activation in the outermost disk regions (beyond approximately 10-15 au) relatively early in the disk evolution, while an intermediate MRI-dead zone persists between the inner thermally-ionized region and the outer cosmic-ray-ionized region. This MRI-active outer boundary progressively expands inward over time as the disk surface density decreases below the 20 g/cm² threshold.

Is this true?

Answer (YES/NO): NO